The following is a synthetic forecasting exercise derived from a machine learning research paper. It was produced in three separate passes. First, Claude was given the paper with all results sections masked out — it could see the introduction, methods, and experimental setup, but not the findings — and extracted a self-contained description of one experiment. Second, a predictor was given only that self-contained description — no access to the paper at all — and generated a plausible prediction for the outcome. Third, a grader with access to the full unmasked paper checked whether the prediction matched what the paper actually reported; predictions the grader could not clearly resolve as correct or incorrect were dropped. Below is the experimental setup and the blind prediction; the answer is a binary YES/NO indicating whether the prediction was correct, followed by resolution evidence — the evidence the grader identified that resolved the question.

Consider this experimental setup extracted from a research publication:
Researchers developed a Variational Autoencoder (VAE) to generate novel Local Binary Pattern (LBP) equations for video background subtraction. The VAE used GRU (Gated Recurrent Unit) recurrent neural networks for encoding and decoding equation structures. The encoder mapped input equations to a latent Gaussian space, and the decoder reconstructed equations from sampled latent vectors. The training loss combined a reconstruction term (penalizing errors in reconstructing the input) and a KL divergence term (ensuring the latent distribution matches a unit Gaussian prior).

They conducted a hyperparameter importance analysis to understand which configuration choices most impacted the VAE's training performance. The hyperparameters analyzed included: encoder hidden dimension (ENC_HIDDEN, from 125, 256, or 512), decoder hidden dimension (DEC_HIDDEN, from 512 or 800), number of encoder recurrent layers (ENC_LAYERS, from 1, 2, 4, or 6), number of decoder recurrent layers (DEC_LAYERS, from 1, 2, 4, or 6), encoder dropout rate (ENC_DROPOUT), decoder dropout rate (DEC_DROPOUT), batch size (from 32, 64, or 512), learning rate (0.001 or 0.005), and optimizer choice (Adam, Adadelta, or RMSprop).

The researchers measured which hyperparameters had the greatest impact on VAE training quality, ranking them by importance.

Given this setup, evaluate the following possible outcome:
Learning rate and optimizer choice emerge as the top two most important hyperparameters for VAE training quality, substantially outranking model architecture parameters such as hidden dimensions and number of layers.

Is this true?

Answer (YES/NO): NO